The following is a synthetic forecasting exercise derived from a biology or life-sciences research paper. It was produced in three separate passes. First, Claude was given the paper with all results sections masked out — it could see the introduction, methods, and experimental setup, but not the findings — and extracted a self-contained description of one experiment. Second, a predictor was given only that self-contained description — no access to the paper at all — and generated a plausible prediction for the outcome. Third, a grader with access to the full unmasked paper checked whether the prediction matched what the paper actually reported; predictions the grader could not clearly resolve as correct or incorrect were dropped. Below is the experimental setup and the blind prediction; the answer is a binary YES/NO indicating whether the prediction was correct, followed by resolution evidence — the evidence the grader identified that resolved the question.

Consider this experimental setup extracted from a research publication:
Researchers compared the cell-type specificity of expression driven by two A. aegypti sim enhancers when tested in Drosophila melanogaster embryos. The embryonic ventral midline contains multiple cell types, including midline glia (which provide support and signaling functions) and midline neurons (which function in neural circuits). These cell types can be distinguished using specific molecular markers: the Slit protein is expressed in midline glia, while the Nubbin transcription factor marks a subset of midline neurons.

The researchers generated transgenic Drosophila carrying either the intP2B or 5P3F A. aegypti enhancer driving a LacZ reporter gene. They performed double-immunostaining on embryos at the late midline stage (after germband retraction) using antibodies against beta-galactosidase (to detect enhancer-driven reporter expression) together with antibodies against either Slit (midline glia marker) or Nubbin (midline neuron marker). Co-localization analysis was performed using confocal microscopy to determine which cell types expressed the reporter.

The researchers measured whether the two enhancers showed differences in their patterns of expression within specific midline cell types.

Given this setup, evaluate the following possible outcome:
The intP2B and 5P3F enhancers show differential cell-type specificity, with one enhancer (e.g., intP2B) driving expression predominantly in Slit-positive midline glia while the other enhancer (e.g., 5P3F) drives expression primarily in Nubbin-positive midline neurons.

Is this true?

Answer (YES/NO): NO